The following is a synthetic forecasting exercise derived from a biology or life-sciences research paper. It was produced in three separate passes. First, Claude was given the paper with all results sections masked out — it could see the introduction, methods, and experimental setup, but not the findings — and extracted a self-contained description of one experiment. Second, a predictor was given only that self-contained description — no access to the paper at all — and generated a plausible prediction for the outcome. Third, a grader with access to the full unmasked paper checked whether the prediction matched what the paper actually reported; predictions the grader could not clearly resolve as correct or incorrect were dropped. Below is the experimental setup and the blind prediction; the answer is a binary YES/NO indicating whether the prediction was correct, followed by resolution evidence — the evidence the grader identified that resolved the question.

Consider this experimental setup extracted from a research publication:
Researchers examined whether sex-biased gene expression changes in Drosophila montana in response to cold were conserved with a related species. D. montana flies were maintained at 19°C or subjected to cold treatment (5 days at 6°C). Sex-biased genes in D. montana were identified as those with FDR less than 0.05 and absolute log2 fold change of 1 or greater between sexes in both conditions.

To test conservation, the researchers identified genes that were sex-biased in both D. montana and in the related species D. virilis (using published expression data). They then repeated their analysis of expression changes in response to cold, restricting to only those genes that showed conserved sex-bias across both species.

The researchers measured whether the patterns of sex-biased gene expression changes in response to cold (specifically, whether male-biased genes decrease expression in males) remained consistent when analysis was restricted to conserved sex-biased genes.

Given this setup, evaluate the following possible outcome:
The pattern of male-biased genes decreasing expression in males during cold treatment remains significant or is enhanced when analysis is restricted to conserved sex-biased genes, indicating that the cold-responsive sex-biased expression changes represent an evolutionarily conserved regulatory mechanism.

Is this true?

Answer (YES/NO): YES